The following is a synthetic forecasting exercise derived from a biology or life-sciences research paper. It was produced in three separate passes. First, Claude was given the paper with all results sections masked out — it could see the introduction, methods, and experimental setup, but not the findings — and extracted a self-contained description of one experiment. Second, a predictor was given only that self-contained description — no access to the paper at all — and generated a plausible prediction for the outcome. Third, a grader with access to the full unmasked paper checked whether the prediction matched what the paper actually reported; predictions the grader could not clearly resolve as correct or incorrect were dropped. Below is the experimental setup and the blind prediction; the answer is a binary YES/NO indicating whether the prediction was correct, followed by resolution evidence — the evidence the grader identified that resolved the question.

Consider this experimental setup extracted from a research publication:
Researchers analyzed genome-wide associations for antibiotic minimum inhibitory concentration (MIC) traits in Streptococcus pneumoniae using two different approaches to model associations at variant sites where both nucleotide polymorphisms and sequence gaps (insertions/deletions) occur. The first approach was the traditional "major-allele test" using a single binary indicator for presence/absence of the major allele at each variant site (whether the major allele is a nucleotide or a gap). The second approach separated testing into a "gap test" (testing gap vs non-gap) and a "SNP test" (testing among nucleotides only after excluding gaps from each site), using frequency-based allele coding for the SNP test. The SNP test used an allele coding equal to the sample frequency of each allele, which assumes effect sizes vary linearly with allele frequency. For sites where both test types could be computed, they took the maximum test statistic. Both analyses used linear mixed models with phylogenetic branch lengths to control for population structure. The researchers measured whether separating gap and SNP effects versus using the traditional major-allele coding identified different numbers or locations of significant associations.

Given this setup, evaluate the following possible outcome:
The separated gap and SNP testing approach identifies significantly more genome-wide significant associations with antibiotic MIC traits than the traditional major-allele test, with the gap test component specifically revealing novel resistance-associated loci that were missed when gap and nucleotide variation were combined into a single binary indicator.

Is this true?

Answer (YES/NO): YES